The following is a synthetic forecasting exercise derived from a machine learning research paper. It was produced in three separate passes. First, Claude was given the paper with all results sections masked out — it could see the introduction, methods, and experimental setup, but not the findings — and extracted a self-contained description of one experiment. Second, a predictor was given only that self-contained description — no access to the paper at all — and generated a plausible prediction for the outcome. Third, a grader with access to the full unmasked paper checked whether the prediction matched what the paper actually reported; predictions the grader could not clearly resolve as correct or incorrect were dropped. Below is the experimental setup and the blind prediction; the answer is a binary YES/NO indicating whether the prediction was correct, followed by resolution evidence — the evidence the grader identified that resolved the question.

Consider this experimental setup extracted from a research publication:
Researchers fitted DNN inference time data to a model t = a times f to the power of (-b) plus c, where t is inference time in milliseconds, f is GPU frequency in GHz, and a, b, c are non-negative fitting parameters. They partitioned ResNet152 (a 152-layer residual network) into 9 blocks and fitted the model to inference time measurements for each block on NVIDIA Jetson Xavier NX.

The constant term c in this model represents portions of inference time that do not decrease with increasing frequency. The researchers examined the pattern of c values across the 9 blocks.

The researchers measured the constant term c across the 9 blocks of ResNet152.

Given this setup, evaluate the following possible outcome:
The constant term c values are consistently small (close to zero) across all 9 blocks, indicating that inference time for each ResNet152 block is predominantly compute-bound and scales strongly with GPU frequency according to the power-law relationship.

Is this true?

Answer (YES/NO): NO